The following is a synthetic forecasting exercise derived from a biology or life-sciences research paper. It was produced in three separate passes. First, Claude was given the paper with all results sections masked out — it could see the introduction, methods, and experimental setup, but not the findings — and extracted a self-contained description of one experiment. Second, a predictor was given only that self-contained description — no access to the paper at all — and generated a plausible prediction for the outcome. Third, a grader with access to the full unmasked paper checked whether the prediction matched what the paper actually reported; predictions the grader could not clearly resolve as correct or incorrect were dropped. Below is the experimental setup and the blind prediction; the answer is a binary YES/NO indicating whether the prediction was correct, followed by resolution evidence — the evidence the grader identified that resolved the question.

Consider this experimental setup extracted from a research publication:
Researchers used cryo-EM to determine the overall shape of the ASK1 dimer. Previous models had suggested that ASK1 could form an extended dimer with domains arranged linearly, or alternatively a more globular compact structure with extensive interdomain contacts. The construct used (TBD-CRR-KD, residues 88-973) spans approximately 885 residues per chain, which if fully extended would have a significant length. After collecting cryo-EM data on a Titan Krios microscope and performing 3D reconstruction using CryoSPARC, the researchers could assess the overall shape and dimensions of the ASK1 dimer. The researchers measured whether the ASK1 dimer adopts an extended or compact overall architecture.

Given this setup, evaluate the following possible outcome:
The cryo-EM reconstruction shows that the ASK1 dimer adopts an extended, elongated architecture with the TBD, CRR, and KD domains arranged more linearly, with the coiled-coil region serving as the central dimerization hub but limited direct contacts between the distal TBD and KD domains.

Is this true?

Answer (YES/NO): NO